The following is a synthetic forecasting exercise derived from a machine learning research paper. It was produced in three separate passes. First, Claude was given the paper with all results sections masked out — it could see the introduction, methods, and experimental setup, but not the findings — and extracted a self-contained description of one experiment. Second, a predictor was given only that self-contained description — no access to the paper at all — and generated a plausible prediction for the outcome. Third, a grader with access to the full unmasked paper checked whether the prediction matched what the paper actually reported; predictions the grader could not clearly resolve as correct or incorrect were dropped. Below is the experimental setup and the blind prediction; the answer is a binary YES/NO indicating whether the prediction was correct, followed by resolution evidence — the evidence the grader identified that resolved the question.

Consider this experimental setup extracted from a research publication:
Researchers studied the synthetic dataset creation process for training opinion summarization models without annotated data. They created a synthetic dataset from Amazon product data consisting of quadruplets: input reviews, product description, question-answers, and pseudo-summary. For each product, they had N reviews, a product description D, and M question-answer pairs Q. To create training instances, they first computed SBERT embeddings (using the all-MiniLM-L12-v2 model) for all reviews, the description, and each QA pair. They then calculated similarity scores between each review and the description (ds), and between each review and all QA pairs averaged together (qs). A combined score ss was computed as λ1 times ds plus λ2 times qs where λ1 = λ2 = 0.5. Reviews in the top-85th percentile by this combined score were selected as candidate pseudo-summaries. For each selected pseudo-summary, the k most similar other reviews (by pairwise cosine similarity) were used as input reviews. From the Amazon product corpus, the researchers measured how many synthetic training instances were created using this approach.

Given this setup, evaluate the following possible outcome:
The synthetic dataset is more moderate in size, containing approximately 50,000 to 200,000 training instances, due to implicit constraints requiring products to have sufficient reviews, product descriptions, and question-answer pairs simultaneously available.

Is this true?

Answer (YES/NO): NO